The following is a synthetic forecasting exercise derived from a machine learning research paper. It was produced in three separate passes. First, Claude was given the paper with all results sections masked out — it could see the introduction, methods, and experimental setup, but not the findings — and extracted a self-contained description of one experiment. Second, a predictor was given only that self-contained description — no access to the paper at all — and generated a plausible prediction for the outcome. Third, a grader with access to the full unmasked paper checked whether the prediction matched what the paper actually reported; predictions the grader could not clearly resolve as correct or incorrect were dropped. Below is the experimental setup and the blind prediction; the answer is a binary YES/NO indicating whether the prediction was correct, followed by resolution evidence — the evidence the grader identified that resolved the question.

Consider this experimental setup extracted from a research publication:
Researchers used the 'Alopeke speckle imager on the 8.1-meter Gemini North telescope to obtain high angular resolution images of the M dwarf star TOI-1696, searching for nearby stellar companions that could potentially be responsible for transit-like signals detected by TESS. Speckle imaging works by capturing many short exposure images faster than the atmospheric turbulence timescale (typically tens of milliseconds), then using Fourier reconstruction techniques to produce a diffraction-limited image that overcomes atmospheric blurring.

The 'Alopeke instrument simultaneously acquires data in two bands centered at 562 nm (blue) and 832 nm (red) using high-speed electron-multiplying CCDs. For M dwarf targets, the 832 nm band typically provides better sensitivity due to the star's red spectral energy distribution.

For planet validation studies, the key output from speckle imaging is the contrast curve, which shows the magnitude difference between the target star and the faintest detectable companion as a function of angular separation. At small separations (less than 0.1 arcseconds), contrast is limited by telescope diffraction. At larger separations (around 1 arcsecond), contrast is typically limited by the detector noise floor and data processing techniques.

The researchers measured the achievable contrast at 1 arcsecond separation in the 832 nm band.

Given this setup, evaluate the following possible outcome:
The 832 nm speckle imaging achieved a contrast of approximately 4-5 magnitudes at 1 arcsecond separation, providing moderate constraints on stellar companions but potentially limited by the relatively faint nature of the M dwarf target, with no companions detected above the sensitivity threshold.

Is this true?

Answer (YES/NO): NO